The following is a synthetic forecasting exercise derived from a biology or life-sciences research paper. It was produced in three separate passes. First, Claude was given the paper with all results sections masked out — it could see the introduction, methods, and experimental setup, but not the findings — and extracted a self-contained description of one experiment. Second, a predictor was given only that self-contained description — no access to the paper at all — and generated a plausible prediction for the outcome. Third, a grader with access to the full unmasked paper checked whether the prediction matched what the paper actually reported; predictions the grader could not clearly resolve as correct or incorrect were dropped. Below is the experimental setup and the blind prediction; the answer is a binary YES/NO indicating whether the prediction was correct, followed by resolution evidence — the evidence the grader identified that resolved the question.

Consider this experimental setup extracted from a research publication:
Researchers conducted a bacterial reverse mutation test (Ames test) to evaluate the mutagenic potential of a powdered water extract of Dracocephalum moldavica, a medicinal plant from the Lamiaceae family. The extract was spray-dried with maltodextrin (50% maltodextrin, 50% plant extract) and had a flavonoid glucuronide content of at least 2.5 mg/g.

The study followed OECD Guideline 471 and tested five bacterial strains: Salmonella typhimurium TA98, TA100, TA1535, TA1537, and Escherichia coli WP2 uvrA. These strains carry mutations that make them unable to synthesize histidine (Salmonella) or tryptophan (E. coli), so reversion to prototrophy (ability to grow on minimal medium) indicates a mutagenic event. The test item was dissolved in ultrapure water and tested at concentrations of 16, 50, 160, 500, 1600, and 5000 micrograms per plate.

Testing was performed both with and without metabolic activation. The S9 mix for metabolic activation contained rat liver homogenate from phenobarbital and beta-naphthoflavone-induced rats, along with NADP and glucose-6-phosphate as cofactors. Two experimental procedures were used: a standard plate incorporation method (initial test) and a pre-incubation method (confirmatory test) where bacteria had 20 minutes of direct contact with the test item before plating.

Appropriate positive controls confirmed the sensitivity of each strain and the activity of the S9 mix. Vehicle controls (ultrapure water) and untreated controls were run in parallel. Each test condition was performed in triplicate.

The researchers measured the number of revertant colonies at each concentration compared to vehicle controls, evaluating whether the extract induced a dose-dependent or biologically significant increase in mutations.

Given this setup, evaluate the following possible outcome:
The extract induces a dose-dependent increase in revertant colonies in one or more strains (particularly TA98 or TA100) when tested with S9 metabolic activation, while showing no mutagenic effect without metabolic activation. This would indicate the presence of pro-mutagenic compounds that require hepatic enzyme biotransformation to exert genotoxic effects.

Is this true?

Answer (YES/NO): NO